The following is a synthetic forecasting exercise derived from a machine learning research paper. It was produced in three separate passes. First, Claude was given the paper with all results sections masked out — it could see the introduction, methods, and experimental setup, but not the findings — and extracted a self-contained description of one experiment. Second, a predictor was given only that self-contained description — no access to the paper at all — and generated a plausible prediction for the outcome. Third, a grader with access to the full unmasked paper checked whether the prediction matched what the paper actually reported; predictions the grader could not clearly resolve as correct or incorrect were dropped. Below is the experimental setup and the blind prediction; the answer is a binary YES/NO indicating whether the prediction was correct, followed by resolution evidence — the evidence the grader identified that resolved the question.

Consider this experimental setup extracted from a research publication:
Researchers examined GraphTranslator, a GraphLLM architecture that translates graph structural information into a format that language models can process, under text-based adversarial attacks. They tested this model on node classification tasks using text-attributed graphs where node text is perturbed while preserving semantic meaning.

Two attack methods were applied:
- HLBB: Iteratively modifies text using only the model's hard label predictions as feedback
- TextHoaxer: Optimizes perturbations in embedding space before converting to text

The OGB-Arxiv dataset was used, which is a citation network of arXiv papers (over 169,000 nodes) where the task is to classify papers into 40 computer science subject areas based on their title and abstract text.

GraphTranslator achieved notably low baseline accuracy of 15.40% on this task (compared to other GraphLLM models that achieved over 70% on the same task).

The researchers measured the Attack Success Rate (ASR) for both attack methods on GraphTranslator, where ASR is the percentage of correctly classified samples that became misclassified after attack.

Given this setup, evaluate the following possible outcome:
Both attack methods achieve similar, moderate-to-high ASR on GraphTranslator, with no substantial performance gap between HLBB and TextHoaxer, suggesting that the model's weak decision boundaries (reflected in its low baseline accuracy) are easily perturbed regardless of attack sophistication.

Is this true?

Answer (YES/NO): NO